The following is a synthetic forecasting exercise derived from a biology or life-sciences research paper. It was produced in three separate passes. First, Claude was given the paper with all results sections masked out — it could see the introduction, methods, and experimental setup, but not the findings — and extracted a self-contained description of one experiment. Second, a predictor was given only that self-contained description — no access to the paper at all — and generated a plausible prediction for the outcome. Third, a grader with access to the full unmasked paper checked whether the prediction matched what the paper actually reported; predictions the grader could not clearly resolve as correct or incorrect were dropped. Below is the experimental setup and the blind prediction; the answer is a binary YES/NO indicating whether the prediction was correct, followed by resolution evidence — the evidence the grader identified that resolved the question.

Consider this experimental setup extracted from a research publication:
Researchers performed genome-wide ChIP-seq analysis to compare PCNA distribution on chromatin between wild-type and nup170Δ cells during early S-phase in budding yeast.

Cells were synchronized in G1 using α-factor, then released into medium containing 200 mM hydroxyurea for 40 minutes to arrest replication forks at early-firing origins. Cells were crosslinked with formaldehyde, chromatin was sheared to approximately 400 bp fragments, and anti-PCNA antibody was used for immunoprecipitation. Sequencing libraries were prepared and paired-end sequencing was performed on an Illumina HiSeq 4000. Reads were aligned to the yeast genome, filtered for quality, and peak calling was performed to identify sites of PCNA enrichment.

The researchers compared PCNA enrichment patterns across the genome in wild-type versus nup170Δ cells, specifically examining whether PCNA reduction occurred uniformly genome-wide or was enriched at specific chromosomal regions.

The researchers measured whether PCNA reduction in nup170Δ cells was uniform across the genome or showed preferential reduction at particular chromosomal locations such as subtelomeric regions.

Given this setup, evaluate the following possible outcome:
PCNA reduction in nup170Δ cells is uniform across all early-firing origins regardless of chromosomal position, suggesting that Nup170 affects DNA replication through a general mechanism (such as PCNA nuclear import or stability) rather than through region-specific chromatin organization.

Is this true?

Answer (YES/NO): YES